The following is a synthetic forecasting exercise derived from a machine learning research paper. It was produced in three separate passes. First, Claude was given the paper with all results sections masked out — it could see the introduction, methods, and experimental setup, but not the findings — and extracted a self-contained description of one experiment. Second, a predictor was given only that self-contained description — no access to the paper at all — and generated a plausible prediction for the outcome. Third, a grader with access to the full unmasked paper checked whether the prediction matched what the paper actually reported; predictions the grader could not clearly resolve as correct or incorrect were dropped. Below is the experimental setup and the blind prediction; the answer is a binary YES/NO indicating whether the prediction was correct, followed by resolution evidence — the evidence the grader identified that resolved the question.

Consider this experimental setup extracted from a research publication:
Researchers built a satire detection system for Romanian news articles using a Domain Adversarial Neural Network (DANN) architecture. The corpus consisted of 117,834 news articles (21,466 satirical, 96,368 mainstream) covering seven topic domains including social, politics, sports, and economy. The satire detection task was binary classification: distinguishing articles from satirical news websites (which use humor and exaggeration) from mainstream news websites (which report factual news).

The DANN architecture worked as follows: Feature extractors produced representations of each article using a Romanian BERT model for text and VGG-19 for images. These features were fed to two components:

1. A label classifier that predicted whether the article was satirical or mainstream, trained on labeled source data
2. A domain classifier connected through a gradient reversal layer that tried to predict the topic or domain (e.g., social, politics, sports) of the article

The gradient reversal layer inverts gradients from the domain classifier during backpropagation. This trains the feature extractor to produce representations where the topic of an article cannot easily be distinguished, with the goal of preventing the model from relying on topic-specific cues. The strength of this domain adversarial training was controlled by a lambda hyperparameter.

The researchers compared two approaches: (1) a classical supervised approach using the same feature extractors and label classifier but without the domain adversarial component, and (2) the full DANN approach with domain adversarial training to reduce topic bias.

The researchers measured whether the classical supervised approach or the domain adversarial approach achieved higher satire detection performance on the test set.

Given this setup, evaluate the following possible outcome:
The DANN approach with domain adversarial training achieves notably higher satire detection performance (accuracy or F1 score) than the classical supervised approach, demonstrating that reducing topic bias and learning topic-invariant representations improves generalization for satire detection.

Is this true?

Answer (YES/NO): NO